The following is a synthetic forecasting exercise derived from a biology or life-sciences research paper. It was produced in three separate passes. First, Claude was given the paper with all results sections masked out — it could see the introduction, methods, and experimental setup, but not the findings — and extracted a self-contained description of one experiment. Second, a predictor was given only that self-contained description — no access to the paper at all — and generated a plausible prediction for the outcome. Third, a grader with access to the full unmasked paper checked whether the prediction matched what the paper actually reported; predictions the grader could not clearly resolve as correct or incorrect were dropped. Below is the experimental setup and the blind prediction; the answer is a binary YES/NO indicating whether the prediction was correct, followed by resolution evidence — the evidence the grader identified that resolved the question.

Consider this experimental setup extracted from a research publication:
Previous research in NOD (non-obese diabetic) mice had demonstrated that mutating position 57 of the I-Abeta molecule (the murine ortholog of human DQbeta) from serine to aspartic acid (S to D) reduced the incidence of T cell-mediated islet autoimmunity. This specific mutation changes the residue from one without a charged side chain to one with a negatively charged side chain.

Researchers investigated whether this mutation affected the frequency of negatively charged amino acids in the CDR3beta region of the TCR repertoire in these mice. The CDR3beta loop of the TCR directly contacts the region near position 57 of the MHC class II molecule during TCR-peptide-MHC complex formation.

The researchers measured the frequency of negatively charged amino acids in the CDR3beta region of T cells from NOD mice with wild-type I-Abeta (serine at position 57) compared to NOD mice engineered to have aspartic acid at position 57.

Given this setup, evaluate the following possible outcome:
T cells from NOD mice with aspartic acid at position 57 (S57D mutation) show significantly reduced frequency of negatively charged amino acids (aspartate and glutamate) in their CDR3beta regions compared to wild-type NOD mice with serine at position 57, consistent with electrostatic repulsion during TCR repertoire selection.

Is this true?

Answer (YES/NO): YES